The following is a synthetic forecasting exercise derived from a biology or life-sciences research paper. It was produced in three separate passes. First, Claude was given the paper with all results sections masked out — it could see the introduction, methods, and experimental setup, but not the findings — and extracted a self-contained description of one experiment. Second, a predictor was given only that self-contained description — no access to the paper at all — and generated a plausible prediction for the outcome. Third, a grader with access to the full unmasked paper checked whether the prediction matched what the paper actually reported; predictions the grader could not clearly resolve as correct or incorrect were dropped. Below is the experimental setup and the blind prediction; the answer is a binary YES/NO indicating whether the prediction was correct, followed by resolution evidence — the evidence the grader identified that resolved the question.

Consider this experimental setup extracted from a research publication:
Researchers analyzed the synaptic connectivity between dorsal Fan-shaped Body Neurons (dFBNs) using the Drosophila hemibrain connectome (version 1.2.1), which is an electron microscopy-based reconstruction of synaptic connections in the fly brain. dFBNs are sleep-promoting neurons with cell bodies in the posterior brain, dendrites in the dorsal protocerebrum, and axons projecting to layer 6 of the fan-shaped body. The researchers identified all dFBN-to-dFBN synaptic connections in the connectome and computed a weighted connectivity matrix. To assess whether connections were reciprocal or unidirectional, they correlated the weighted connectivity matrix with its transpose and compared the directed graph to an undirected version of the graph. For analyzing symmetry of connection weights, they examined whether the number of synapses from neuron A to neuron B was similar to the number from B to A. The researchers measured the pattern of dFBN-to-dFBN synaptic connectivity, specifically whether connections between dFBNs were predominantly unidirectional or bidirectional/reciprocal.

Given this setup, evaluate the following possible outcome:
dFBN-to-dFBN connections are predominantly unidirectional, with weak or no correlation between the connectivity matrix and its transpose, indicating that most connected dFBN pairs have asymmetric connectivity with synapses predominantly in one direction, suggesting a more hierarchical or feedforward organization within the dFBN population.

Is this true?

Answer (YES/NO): NO